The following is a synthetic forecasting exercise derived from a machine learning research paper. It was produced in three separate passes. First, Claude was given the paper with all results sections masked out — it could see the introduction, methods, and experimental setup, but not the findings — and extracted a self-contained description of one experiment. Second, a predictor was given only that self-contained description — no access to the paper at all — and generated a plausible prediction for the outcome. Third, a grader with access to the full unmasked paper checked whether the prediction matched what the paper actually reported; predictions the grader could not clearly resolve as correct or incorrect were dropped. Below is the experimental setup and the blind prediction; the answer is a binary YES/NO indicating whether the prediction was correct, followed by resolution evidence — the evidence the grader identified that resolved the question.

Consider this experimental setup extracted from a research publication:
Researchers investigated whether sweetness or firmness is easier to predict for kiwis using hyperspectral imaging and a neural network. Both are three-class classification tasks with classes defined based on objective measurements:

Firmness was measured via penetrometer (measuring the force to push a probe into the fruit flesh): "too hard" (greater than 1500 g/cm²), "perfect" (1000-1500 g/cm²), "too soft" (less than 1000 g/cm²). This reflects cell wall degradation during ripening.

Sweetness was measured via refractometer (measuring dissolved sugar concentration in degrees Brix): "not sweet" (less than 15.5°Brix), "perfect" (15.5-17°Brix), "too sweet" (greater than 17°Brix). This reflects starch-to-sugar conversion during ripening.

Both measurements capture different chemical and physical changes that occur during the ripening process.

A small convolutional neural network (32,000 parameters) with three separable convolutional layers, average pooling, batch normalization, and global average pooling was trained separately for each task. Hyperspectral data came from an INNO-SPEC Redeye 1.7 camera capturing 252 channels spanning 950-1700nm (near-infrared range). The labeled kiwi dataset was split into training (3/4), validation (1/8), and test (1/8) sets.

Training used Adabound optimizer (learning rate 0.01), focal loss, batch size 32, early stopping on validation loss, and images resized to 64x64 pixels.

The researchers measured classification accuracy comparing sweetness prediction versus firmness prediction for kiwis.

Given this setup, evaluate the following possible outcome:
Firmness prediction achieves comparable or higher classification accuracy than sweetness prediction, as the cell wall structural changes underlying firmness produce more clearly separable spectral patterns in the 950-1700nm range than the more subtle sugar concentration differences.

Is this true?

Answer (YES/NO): NO